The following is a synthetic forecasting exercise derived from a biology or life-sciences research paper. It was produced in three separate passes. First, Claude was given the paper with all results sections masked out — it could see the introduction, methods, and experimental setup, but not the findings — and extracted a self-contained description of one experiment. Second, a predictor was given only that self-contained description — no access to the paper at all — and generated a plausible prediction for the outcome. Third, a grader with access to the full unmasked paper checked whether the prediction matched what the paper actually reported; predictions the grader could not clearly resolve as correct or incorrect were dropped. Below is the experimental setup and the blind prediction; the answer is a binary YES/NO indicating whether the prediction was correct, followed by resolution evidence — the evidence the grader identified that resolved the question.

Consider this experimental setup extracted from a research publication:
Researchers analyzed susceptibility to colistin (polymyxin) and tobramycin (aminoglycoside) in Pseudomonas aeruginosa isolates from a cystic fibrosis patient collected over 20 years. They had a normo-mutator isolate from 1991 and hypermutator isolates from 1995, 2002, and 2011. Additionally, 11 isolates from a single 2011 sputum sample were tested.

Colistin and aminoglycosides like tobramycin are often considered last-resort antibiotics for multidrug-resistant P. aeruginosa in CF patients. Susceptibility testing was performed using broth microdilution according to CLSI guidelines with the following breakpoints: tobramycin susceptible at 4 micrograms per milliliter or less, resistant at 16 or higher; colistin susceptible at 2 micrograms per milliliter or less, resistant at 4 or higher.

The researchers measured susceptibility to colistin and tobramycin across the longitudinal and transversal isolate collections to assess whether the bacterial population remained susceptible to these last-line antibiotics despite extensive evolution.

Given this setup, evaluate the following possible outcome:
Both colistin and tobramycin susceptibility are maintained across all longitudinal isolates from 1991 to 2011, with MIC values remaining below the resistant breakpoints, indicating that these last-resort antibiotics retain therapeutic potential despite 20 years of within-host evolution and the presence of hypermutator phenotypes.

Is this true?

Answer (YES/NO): NO